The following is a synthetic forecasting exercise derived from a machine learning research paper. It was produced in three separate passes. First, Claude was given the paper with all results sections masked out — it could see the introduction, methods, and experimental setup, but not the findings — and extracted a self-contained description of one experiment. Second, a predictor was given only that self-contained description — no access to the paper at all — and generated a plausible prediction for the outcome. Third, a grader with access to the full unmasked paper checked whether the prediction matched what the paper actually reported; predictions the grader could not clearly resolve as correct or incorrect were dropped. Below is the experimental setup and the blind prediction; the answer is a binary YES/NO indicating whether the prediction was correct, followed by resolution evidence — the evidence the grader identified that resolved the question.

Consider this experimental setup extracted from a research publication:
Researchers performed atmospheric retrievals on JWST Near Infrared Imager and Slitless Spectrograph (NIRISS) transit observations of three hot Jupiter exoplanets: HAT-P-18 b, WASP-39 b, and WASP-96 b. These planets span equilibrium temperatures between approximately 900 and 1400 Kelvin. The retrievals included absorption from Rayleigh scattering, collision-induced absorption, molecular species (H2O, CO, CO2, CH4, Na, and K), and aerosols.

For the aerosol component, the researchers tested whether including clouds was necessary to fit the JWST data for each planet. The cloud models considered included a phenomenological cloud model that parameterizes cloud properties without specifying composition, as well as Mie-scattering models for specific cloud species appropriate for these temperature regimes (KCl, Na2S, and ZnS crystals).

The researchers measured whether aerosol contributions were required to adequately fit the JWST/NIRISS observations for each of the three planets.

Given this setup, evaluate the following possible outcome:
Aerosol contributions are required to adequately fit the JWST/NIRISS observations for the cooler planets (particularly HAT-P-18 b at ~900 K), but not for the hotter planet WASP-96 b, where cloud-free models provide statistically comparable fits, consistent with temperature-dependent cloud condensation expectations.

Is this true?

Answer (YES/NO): NO